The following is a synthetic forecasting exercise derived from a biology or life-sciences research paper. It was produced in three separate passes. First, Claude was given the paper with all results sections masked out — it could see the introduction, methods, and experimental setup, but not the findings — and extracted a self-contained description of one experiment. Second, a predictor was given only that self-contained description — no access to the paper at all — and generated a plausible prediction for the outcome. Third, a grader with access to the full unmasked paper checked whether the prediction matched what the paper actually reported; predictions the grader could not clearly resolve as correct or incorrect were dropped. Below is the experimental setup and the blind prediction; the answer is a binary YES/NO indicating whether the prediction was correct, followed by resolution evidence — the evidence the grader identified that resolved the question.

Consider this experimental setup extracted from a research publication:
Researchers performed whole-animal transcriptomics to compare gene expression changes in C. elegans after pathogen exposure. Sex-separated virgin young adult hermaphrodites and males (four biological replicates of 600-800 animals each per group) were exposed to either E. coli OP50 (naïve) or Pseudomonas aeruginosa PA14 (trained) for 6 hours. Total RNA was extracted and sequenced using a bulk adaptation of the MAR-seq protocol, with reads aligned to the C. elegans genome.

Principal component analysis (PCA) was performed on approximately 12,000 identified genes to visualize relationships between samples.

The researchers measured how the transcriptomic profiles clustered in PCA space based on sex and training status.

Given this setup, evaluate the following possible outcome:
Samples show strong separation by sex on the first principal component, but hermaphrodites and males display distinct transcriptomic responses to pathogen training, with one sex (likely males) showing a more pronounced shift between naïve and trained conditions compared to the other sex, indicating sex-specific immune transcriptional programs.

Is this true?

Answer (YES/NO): NO